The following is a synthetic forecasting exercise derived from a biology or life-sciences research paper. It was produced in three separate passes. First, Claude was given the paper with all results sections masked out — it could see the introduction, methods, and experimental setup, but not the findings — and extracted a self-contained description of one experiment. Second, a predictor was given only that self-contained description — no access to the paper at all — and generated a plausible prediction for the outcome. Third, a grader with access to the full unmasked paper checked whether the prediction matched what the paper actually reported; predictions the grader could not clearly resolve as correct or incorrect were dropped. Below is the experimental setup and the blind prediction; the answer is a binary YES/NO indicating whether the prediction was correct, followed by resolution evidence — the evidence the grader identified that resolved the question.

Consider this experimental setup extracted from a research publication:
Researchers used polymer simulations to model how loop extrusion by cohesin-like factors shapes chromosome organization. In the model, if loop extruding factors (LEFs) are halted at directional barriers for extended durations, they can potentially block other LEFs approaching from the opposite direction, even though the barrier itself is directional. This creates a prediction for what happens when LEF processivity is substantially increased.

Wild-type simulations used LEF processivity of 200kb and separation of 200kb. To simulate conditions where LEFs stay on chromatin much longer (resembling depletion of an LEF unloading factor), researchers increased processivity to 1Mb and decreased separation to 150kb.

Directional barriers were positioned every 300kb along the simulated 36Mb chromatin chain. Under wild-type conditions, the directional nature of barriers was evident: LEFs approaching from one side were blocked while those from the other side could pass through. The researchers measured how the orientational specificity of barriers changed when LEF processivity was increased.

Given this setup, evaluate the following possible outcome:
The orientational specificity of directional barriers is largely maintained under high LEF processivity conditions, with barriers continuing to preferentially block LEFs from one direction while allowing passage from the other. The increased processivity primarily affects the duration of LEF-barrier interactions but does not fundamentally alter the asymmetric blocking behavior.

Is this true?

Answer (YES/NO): NO